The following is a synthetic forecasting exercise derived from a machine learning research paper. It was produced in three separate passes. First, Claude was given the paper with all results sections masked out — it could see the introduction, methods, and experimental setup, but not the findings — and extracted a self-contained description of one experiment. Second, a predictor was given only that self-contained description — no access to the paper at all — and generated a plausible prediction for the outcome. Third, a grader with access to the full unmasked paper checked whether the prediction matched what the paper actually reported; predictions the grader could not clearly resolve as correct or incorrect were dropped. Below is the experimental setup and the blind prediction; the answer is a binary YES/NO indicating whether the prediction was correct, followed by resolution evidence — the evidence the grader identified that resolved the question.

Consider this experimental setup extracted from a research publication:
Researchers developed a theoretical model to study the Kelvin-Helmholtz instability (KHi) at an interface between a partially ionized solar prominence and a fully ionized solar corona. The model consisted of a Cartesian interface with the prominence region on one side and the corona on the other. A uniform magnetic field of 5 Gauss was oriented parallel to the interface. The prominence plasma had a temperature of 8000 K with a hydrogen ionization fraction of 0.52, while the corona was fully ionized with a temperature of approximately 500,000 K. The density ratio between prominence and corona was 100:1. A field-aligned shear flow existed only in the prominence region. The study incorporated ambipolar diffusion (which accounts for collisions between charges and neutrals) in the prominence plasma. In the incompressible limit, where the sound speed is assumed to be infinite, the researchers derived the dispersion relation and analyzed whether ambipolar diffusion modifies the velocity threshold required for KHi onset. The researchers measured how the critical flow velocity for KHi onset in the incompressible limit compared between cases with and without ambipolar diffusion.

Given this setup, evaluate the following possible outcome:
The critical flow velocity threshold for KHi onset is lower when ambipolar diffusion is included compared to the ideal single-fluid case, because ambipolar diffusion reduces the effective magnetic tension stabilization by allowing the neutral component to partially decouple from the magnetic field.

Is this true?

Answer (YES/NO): NO